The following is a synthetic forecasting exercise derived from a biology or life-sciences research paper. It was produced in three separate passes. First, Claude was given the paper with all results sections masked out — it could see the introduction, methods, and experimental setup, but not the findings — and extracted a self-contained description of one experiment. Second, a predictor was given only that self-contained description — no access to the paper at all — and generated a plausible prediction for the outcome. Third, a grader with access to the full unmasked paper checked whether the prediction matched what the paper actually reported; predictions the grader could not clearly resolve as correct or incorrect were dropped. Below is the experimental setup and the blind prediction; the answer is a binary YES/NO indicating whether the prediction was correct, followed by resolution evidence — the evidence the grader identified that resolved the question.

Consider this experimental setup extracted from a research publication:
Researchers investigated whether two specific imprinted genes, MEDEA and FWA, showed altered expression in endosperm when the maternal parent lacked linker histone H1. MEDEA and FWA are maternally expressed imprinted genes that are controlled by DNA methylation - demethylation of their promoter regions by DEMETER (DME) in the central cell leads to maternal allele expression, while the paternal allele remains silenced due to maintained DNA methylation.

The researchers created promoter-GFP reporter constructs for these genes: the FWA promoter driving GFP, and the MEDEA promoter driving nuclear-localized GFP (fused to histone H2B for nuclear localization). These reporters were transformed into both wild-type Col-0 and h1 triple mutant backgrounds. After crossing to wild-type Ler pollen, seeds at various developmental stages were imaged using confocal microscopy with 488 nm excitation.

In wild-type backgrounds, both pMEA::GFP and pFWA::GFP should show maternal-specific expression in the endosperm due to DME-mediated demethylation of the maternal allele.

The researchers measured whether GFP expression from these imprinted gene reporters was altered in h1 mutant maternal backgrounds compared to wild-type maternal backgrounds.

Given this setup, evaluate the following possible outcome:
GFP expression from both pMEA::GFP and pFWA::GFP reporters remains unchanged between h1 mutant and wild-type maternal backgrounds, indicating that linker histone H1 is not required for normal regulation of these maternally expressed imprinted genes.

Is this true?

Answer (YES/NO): NO